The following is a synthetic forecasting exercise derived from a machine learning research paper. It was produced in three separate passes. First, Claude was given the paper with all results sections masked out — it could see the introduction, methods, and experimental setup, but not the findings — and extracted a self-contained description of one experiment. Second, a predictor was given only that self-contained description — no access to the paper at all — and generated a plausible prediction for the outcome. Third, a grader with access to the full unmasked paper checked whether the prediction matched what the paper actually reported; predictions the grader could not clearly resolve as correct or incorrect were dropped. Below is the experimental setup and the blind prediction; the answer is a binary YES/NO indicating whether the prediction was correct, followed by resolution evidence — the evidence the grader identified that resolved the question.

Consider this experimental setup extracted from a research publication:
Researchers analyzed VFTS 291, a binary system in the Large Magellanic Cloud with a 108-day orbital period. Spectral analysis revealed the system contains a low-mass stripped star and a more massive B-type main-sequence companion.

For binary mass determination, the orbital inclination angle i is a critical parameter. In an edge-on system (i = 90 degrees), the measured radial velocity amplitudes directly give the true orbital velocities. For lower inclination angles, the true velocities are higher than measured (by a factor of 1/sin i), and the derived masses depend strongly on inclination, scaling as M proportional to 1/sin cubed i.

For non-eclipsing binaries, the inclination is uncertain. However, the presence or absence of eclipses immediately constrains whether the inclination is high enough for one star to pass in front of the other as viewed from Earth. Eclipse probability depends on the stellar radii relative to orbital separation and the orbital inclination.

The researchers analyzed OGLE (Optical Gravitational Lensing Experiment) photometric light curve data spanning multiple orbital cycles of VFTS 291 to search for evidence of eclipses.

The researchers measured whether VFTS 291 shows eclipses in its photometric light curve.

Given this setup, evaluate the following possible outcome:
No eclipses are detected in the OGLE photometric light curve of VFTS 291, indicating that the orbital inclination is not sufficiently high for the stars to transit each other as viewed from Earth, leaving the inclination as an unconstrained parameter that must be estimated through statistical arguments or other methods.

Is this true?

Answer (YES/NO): NO